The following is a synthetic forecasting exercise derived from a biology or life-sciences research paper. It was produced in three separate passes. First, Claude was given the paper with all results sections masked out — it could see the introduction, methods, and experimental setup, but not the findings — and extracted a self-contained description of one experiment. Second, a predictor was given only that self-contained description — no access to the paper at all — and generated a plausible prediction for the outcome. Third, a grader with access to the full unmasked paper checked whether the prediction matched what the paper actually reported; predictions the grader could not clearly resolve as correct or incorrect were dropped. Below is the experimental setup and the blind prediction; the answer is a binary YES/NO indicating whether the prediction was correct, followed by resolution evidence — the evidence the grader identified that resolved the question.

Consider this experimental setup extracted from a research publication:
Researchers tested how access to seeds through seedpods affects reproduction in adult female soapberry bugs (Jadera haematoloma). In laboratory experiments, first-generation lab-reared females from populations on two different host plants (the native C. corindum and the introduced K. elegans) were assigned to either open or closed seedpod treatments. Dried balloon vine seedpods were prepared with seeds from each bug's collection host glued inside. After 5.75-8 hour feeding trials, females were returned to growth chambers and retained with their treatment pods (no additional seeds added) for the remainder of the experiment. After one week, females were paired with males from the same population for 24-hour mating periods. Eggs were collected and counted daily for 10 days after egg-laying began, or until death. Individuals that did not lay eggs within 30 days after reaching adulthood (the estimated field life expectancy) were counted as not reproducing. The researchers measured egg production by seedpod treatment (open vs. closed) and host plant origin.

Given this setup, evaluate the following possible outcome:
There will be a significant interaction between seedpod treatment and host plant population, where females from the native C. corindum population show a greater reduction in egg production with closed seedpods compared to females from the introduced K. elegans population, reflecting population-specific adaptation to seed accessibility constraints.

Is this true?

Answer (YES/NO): NO